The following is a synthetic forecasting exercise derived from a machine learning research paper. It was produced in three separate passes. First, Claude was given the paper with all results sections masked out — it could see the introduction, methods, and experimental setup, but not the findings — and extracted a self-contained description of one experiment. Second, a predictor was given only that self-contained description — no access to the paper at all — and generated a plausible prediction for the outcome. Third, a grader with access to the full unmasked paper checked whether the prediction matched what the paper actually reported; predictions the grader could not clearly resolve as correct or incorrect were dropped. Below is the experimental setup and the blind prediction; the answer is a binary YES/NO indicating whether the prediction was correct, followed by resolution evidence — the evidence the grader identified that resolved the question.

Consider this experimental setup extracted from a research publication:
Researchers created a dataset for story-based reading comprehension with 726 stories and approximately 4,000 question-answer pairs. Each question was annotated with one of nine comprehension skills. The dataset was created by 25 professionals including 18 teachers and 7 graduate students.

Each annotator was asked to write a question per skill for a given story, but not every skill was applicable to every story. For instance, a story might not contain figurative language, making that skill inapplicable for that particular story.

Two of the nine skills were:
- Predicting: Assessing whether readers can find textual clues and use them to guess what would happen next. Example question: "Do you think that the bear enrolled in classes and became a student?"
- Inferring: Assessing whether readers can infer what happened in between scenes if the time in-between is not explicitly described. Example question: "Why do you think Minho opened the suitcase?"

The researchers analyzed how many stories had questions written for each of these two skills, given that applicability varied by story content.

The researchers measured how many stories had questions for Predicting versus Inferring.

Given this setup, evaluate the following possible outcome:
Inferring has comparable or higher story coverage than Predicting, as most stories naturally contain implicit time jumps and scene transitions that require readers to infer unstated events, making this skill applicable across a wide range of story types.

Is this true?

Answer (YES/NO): YES